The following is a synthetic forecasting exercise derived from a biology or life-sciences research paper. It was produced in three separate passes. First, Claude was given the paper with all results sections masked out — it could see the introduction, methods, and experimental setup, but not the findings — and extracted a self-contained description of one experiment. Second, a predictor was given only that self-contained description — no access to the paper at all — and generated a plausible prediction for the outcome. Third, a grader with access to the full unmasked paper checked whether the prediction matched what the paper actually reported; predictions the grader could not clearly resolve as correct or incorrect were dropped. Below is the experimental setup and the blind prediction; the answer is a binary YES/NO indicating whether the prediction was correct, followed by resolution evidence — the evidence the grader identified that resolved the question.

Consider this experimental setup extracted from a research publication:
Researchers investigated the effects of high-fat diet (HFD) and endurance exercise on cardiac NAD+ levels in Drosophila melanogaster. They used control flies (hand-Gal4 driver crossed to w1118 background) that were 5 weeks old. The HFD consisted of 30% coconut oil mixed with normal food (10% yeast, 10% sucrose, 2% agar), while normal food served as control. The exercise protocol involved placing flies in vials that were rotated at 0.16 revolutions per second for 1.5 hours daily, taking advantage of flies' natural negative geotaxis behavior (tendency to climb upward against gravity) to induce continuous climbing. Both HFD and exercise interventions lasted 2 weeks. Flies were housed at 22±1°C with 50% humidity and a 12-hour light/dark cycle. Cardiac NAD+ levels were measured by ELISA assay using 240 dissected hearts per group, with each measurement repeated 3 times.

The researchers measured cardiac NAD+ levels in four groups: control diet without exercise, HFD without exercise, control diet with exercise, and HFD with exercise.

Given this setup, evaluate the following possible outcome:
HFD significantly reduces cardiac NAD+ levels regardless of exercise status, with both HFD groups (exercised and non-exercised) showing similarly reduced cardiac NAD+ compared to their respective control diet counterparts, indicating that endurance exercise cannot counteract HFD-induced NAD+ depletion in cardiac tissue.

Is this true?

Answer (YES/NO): NO